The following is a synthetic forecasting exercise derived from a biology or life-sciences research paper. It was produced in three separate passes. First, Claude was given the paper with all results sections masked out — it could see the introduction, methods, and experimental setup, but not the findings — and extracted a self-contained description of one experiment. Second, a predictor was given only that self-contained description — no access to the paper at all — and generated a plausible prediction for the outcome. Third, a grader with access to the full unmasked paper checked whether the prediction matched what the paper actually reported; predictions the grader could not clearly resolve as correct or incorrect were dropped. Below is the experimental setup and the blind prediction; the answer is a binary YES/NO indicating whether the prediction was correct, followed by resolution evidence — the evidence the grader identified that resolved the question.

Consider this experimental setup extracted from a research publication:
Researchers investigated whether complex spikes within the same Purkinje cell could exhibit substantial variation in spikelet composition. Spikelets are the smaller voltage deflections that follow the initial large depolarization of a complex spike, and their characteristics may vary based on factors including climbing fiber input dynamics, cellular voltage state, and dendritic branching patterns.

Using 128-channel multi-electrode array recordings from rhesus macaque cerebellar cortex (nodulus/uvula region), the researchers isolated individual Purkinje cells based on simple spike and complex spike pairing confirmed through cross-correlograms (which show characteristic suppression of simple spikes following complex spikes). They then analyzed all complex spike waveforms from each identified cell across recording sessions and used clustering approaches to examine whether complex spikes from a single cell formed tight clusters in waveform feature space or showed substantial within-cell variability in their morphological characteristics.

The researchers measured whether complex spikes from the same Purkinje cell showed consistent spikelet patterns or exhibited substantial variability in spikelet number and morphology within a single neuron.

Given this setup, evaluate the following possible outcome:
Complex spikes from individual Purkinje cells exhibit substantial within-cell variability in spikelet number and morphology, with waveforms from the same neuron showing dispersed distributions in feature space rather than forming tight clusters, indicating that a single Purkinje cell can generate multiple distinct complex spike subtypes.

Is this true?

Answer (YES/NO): YES